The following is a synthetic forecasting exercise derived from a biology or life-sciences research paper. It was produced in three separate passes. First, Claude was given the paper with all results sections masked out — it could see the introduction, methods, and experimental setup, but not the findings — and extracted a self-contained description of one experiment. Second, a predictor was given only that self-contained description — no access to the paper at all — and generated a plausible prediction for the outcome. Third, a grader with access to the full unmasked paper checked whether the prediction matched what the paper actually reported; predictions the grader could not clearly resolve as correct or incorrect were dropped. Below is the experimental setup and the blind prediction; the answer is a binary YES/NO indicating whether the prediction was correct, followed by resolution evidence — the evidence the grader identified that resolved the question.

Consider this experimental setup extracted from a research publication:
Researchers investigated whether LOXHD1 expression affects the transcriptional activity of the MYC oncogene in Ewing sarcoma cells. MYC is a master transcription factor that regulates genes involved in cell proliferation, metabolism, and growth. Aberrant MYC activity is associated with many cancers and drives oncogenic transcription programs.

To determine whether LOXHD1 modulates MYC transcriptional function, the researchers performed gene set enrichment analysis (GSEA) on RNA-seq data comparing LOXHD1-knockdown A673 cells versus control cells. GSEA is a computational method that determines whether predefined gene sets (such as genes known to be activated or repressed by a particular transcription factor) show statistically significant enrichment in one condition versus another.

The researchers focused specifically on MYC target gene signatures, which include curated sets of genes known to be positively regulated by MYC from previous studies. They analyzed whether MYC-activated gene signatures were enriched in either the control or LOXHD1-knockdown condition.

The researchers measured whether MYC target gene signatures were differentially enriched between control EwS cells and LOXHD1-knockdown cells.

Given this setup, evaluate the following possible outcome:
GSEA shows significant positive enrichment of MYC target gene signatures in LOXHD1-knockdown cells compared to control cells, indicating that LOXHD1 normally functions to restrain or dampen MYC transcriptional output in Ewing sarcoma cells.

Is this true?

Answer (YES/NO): NO